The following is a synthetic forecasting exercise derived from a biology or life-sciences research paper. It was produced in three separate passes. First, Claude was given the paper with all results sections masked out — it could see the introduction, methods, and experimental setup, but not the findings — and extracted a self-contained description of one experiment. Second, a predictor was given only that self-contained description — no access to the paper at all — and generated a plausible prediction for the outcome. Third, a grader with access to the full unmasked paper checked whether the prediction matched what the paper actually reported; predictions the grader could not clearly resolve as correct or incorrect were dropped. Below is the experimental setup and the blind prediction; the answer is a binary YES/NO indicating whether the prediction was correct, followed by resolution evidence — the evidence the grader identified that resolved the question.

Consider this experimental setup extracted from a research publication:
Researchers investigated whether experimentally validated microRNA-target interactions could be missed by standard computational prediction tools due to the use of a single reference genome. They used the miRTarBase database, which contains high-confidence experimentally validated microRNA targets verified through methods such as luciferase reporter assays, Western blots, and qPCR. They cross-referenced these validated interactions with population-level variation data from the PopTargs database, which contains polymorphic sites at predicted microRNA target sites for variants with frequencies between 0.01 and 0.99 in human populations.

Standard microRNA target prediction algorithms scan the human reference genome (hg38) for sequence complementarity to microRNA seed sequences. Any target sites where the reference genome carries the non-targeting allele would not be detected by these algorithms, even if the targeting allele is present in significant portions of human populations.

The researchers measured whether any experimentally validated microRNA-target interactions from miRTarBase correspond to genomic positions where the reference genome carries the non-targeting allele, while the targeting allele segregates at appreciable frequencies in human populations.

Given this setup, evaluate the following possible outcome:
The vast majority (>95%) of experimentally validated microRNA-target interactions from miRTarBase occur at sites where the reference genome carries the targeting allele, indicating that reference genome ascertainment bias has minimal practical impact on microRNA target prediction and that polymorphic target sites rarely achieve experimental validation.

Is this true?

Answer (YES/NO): NO